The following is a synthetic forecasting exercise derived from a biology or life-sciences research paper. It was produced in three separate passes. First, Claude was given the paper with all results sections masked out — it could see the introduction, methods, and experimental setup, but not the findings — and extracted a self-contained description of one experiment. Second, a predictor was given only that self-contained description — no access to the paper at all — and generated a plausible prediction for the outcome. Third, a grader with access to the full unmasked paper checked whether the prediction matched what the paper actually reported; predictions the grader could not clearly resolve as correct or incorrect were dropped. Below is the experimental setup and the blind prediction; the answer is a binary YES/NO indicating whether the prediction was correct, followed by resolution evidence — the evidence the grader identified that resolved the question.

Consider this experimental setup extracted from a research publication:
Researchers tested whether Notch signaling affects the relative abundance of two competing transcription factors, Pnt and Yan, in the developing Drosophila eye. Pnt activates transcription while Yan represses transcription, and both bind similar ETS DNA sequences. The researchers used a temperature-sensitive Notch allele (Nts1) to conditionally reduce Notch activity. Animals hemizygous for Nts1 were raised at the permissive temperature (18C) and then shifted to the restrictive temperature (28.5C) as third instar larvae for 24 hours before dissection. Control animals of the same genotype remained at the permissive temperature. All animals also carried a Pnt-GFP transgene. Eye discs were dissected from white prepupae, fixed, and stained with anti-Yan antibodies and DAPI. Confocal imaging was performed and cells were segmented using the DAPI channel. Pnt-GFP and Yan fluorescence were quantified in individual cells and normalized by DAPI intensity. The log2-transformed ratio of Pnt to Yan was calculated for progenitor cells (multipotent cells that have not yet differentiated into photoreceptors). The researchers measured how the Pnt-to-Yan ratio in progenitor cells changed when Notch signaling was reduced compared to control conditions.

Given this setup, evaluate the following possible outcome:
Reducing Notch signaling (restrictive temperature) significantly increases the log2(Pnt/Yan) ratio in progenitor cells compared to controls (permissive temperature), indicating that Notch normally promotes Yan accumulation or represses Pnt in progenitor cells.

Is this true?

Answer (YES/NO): YES